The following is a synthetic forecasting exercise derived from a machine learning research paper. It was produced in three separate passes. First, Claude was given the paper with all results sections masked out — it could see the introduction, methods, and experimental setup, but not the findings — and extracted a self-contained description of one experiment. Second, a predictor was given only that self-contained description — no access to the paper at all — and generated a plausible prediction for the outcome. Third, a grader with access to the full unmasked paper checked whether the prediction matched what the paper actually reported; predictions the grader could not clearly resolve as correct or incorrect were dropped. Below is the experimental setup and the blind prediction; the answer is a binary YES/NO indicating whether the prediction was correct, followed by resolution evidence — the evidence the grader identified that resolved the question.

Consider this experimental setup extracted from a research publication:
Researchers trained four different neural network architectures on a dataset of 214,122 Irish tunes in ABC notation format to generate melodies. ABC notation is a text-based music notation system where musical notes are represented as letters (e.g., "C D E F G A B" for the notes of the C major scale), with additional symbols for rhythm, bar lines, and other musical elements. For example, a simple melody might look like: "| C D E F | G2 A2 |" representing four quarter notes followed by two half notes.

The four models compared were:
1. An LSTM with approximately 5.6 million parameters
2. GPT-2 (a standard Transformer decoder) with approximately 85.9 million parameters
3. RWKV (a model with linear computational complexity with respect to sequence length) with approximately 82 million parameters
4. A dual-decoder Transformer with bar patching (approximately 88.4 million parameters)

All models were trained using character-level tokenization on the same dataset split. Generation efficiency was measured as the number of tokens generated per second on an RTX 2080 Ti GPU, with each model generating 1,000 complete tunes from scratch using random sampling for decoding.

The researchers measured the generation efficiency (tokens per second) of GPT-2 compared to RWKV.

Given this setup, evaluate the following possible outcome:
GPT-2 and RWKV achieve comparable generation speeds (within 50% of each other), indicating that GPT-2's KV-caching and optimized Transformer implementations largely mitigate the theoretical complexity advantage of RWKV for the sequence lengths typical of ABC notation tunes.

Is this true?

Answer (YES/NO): NO